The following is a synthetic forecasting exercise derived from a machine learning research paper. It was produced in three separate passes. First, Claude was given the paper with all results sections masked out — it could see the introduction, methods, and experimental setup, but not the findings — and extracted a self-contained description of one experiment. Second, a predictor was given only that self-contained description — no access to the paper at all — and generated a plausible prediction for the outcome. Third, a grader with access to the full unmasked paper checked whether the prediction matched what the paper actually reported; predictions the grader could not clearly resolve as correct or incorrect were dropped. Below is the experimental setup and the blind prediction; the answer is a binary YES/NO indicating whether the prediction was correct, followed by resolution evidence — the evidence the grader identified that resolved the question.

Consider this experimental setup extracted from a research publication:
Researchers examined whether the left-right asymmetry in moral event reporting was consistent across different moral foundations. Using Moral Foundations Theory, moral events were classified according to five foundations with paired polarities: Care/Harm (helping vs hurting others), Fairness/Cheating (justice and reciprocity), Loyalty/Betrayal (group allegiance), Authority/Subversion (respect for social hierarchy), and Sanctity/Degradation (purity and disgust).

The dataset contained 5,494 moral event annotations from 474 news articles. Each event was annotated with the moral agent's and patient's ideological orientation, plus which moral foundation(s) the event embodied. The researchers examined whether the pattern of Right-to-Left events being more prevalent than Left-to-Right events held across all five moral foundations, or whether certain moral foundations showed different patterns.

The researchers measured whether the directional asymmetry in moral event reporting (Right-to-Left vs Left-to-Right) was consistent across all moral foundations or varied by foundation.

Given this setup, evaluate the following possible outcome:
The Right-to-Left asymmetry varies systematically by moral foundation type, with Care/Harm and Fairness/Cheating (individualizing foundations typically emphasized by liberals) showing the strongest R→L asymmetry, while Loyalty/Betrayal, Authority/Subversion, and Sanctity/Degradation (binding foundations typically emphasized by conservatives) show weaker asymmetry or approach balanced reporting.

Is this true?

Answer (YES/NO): NO